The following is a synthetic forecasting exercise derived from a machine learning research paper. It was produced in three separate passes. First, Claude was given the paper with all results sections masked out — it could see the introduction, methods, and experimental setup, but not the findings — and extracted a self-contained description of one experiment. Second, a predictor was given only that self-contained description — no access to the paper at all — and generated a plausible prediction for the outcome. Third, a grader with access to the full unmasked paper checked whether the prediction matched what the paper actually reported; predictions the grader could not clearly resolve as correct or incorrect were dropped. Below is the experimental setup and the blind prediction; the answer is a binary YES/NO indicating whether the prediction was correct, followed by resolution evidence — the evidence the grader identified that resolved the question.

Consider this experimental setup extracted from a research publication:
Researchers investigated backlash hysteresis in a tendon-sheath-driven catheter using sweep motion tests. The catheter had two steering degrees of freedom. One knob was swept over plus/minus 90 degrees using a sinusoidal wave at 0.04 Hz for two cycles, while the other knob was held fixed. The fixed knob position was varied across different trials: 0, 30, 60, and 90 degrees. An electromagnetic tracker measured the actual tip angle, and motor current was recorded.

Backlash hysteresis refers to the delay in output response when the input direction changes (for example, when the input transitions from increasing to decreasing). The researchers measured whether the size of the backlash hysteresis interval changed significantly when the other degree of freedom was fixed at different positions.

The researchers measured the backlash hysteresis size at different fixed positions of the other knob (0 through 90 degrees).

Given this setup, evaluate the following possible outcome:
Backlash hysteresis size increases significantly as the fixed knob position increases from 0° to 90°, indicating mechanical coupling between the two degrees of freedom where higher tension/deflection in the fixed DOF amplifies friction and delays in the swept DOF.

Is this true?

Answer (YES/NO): NO